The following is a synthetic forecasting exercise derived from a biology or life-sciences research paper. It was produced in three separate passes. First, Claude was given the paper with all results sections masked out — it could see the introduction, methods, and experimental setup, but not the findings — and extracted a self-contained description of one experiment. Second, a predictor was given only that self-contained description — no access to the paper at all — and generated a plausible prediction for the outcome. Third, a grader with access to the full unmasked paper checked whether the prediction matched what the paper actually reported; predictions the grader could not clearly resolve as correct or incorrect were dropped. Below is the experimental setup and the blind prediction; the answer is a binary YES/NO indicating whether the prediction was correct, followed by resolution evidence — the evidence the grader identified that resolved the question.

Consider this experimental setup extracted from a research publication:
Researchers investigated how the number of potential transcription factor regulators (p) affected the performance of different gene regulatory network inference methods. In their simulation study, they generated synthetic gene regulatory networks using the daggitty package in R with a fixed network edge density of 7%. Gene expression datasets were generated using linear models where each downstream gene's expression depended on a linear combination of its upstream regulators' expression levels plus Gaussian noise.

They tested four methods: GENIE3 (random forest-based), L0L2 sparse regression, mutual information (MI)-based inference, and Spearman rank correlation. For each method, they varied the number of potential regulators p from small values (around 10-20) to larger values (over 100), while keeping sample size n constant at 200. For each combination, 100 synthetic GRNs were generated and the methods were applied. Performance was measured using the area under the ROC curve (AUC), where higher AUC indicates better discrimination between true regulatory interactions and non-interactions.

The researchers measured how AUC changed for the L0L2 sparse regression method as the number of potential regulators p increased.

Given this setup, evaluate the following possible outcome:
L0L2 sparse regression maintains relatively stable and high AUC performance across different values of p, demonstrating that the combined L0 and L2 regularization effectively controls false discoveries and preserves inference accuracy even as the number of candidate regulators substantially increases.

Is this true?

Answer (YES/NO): NO